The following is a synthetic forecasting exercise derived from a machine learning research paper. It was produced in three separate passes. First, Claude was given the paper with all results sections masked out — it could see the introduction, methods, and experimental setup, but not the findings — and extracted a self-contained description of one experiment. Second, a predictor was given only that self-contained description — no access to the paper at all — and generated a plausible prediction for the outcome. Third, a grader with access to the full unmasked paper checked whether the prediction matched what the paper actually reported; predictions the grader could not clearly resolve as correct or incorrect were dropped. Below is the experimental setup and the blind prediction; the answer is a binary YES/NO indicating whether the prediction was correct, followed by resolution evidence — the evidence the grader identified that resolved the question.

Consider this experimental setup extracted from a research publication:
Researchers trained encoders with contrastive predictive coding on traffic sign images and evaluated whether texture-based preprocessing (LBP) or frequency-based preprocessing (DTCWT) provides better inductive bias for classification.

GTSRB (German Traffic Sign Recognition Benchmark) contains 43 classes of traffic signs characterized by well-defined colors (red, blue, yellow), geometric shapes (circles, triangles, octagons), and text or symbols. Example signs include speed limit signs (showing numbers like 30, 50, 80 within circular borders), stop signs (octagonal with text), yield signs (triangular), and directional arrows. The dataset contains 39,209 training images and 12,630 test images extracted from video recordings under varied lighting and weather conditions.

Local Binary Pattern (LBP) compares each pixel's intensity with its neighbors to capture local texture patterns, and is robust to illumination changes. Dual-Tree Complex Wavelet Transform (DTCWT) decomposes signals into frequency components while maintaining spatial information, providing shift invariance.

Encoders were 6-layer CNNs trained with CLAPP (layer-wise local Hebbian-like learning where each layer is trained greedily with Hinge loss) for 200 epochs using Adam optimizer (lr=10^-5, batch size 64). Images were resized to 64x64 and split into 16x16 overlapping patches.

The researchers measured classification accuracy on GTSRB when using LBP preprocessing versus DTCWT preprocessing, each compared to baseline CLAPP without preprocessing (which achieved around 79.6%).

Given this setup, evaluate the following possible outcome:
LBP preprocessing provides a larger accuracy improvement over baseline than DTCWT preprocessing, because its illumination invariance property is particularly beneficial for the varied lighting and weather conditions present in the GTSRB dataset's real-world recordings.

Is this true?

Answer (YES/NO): YES